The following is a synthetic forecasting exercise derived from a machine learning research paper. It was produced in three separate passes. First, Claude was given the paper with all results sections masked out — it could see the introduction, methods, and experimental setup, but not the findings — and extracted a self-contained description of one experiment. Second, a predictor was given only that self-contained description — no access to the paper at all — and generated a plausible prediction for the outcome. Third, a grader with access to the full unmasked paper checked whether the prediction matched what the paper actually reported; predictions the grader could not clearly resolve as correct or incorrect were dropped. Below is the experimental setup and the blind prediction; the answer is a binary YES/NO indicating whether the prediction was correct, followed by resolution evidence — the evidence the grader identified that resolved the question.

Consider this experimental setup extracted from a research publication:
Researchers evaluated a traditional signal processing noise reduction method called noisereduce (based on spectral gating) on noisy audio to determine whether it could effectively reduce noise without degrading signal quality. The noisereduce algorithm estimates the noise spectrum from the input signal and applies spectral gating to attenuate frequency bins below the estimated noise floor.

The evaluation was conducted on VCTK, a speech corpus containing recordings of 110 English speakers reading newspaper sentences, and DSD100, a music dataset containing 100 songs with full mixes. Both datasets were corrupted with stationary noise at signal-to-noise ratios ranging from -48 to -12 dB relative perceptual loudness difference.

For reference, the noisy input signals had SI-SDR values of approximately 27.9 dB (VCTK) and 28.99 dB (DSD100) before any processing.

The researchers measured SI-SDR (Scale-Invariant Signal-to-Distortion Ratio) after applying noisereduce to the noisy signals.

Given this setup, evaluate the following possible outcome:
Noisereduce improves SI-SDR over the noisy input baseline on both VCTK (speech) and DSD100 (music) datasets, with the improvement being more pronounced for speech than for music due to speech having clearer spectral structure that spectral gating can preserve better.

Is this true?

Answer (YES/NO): NO